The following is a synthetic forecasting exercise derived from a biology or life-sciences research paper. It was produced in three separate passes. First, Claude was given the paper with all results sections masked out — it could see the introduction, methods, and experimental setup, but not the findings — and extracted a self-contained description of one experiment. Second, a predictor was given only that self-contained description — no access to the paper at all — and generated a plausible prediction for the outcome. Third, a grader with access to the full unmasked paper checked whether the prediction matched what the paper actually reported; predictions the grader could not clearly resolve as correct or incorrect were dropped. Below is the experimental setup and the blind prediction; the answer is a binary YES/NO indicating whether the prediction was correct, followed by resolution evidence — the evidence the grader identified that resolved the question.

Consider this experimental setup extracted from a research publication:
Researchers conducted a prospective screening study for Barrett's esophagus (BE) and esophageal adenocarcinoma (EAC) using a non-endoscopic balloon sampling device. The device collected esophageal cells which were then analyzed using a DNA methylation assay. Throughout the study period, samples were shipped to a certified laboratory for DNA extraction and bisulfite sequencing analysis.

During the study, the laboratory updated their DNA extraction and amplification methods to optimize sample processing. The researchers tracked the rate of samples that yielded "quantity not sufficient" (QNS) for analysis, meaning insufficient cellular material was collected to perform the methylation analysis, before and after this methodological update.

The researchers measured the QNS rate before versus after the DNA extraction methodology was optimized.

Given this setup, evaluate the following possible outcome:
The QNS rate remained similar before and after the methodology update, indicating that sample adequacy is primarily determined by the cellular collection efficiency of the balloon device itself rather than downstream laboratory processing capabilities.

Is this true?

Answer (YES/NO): NO